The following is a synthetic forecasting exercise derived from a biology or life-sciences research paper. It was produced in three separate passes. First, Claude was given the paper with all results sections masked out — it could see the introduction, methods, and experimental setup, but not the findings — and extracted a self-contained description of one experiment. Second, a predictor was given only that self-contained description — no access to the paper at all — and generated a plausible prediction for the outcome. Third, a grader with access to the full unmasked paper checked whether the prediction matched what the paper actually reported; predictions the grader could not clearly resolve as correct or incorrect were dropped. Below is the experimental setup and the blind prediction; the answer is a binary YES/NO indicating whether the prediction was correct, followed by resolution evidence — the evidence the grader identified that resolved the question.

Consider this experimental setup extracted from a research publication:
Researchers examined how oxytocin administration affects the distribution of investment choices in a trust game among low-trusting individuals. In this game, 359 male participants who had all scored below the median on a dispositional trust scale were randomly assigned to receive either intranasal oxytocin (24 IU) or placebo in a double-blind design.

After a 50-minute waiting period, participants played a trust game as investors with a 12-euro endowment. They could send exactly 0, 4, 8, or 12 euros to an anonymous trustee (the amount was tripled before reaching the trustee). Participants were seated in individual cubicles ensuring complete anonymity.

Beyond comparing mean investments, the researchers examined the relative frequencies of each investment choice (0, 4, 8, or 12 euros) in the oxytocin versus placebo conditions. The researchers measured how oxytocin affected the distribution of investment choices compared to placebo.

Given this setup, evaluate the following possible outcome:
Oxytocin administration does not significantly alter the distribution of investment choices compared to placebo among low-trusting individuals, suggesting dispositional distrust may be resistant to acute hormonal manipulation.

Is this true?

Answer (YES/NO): NO